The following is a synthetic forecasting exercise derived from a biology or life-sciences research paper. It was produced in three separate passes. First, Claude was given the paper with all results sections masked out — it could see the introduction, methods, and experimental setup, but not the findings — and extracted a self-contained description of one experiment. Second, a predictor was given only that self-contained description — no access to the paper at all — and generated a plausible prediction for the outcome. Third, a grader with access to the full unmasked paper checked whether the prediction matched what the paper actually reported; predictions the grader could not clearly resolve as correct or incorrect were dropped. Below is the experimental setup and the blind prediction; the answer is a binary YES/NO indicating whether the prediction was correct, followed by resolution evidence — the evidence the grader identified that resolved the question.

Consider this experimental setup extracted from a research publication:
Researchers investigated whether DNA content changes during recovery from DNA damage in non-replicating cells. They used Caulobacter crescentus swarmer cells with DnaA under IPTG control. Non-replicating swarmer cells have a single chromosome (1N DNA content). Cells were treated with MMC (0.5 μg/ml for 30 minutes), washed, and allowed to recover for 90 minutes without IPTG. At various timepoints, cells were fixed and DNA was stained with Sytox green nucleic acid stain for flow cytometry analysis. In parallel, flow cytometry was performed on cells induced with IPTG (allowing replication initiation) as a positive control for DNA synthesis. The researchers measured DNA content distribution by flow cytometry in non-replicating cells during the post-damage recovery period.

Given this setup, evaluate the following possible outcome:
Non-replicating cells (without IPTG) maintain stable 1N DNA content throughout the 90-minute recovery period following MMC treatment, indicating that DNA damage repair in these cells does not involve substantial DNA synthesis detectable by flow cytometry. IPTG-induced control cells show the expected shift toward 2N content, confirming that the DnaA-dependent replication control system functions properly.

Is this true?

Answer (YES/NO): YES